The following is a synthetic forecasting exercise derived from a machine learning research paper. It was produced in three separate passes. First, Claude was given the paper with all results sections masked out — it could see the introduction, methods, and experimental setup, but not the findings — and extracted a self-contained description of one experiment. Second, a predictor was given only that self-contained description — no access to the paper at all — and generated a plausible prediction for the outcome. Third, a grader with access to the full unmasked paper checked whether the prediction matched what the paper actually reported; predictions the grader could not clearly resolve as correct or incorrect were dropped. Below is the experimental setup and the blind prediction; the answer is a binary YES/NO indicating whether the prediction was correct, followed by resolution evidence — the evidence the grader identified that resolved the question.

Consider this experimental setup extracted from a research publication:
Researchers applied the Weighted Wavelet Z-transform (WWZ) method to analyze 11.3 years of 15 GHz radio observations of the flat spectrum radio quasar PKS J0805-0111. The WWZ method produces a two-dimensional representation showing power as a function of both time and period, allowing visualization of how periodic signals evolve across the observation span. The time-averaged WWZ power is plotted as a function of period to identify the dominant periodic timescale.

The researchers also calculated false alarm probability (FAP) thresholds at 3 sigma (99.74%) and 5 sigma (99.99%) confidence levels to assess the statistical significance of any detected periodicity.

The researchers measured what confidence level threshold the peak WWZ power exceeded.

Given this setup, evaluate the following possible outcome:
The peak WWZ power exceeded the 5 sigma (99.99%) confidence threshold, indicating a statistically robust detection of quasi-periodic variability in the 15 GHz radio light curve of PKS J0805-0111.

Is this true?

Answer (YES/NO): YES